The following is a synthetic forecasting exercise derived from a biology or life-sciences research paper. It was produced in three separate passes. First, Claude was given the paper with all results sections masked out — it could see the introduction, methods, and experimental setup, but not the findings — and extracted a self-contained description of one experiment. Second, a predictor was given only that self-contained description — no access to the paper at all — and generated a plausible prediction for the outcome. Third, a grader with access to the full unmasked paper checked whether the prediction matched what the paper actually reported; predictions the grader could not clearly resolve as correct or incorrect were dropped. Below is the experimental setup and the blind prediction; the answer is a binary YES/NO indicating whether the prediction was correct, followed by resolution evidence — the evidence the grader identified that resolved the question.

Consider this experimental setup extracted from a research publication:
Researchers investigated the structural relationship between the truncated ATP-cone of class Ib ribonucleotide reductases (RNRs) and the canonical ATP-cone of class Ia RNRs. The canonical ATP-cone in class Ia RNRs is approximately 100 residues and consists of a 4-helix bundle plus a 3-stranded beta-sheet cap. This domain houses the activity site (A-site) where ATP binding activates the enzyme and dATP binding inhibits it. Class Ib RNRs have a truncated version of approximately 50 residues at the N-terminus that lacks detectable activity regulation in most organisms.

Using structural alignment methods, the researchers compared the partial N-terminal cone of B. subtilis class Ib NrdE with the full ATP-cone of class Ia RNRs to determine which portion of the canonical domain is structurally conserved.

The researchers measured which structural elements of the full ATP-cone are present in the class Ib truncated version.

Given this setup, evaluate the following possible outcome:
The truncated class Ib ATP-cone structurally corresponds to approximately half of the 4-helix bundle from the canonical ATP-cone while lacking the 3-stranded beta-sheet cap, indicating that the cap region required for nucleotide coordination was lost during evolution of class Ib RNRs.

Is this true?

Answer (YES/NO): YES